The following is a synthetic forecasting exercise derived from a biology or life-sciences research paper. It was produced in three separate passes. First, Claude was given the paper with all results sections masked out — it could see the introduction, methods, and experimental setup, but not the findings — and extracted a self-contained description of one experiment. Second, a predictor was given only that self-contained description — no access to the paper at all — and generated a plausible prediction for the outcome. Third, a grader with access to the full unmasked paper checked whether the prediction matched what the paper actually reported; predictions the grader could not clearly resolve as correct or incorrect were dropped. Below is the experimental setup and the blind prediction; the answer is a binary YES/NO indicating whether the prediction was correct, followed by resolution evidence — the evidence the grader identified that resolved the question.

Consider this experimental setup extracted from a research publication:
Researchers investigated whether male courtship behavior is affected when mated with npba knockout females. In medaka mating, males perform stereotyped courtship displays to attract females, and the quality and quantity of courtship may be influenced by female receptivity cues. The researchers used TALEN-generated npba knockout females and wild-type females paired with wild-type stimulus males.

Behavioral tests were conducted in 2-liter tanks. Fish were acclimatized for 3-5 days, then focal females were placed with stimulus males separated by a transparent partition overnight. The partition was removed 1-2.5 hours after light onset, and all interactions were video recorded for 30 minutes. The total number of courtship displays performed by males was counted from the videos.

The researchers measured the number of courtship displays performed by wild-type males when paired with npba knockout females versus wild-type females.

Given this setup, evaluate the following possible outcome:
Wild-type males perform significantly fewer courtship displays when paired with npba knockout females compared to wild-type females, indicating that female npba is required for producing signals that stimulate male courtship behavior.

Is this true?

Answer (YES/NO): NO